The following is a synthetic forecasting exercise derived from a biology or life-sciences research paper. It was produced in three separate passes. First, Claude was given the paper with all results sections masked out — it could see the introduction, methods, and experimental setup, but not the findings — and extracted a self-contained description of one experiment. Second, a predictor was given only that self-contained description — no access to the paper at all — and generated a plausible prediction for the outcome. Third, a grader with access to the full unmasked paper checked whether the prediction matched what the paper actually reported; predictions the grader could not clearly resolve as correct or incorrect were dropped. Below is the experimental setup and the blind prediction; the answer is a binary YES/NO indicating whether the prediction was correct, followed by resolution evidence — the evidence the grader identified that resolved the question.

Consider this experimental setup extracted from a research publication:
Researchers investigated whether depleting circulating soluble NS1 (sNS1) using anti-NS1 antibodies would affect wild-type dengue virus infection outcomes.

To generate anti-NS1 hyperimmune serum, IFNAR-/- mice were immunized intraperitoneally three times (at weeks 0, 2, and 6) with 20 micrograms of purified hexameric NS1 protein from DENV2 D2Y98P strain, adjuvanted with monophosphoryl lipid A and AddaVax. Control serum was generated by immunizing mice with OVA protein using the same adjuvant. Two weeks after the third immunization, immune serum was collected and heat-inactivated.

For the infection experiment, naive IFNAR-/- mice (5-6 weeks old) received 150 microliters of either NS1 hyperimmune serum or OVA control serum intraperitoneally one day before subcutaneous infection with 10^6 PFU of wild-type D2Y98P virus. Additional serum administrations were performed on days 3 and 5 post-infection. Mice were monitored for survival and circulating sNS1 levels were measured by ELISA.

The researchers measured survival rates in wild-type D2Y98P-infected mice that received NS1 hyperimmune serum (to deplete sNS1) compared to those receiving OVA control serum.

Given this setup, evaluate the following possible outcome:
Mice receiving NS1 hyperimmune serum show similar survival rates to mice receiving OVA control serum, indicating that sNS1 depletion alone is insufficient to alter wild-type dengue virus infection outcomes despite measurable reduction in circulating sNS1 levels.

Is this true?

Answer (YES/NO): YES